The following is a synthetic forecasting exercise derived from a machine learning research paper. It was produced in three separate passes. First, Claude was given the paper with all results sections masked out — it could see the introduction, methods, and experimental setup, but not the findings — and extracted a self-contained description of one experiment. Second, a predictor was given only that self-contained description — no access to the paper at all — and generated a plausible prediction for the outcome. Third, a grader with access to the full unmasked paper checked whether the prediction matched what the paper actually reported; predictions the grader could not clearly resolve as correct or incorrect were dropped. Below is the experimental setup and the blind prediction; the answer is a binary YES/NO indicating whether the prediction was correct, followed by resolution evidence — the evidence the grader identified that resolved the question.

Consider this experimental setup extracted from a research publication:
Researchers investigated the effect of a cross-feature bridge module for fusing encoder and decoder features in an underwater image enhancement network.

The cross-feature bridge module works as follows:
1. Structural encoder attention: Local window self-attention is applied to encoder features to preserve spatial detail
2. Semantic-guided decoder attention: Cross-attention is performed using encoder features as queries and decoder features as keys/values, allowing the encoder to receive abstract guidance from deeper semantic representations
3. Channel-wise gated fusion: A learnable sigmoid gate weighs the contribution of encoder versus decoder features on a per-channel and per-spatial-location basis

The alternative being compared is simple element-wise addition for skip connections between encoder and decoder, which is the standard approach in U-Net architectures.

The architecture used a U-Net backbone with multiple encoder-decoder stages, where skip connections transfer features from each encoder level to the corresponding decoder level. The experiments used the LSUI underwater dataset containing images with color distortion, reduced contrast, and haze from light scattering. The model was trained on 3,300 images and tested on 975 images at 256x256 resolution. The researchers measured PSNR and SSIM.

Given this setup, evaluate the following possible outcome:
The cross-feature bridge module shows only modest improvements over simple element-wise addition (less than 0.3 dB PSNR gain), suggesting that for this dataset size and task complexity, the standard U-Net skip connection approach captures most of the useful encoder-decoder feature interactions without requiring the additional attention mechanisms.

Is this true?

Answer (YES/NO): NO